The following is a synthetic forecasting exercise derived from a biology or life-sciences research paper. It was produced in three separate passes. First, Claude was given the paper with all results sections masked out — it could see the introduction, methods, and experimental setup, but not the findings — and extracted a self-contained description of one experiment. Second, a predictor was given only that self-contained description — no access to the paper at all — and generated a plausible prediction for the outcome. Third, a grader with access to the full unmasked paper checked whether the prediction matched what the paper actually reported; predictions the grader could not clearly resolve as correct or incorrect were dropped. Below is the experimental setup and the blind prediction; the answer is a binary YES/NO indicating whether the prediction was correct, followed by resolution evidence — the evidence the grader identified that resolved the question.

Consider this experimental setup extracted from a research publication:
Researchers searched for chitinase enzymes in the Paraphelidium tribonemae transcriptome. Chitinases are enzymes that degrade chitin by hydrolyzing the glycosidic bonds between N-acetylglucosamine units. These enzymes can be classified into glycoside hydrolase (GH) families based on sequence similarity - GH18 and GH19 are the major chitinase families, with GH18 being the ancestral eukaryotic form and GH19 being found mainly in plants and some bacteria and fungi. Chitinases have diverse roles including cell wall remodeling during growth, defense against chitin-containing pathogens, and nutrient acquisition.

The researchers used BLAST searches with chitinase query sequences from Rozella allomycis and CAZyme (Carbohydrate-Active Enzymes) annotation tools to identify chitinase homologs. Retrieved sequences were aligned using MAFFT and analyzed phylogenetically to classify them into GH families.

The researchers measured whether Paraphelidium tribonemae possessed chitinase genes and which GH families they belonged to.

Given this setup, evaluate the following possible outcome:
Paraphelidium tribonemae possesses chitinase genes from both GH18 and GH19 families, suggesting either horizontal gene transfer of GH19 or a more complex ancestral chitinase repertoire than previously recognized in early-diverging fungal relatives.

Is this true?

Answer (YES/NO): YES